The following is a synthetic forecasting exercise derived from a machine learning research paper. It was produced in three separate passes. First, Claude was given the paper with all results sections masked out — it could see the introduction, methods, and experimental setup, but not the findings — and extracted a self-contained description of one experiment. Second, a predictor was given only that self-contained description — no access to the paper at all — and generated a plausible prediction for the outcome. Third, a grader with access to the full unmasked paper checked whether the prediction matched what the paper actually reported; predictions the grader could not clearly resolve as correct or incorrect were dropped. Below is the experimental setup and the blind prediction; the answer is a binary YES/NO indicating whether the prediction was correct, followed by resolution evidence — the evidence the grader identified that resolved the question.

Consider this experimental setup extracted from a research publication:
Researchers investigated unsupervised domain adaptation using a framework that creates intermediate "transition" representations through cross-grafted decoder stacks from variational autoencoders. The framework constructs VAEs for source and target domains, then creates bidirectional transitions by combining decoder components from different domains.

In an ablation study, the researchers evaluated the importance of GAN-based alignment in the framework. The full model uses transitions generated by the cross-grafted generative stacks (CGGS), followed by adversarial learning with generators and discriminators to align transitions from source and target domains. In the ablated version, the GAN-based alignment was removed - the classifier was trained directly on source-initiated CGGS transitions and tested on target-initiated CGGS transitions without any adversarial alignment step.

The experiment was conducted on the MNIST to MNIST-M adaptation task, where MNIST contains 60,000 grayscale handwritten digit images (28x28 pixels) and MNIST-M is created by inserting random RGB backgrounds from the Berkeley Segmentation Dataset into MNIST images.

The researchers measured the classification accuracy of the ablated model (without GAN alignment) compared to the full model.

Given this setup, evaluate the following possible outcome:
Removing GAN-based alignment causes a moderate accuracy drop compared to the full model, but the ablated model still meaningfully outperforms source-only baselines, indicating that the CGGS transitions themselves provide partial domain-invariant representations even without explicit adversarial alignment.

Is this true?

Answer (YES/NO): NO